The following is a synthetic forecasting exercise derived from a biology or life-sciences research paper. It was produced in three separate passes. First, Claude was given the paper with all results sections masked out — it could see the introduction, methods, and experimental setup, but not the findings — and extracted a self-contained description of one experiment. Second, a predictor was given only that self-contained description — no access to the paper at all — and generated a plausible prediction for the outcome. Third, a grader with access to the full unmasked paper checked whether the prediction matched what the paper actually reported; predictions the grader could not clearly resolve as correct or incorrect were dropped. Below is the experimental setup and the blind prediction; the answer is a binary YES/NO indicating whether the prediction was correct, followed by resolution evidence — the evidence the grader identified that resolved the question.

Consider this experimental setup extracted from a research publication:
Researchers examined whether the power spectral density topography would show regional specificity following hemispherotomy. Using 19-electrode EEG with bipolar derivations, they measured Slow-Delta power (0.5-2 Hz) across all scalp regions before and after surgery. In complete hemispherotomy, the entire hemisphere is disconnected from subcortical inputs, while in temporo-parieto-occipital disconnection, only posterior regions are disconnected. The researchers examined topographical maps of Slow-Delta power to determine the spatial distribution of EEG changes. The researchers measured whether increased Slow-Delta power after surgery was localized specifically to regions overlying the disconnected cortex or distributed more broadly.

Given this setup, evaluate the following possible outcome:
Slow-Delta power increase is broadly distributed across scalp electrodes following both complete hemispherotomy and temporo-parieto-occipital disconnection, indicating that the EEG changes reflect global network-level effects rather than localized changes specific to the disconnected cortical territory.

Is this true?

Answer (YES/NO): NO